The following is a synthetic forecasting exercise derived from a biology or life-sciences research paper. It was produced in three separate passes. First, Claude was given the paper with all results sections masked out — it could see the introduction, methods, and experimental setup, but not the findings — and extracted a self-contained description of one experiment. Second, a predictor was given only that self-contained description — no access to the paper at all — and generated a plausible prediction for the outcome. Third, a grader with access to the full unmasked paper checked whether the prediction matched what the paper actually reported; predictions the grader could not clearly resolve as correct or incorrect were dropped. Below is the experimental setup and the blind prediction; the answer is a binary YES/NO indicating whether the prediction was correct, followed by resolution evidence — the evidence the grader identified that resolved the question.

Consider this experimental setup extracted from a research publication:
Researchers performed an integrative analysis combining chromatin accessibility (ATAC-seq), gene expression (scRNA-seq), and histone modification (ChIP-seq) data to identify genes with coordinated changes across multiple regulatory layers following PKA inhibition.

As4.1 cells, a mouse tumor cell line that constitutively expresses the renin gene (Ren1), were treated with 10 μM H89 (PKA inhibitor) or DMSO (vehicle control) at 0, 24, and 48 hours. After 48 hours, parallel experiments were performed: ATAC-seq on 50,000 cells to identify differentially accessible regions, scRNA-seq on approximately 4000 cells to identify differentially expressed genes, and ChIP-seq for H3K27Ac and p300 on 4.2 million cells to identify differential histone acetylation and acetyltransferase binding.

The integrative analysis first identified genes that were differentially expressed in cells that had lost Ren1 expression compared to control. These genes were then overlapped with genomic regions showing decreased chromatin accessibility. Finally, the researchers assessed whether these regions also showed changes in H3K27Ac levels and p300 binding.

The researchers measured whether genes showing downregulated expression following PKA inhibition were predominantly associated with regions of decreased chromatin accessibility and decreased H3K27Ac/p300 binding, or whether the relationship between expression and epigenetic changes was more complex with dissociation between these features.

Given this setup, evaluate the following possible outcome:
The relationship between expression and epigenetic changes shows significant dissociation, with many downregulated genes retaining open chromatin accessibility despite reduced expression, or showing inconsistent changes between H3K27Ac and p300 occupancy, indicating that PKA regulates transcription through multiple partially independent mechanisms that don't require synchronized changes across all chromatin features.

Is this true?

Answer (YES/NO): YES